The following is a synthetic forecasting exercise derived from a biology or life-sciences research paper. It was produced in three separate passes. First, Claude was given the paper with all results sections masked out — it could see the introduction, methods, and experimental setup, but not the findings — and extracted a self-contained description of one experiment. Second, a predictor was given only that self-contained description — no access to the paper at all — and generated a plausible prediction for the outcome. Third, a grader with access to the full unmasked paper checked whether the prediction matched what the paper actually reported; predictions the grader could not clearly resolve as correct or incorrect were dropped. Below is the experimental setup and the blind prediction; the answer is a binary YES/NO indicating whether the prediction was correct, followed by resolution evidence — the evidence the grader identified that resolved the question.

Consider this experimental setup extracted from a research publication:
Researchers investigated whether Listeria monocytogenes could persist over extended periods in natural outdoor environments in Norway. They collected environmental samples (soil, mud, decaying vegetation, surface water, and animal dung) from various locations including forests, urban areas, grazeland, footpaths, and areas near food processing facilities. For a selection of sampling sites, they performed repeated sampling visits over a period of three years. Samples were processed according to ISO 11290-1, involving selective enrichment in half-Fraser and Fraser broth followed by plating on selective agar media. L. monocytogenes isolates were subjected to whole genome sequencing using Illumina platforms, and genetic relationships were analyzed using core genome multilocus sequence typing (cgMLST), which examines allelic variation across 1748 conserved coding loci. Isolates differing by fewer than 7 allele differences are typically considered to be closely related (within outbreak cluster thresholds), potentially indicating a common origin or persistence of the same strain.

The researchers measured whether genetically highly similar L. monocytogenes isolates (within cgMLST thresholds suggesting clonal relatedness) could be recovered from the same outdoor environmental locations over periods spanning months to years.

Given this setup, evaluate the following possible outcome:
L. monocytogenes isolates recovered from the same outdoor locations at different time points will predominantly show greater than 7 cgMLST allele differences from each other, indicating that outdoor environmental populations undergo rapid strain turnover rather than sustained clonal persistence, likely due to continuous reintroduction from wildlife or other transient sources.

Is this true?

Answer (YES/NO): NO